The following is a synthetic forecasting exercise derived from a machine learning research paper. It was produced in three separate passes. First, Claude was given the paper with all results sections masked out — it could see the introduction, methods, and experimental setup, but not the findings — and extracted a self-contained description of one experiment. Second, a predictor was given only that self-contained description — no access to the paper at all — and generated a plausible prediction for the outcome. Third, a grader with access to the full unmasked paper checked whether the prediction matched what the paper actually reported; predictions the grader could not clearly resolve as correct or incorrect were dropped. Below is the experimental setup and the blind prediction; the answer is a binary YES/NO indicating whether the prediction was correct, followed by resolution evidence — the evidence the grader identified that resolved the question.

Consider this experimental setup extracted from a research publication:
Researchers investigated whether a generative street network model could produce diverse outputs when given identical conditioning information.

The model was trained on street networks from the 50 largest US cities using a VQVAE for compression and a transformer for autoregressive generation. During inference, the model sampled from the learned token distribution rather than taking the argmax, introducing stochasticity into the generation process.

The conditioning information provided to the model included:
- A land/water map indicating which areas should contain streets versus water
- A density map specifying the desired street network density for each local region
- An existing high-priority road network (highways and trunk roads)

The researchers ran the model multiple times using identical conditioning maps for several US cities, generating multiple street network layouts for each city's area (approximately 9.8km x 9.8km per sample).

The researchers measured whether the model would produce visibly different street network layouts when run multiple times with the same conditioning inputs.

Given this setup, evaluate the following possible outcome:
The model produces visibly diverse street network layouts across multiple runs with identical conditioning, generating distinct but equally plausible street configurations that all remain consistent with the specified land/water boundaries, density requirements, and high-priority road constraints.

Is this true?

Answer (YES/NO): YES